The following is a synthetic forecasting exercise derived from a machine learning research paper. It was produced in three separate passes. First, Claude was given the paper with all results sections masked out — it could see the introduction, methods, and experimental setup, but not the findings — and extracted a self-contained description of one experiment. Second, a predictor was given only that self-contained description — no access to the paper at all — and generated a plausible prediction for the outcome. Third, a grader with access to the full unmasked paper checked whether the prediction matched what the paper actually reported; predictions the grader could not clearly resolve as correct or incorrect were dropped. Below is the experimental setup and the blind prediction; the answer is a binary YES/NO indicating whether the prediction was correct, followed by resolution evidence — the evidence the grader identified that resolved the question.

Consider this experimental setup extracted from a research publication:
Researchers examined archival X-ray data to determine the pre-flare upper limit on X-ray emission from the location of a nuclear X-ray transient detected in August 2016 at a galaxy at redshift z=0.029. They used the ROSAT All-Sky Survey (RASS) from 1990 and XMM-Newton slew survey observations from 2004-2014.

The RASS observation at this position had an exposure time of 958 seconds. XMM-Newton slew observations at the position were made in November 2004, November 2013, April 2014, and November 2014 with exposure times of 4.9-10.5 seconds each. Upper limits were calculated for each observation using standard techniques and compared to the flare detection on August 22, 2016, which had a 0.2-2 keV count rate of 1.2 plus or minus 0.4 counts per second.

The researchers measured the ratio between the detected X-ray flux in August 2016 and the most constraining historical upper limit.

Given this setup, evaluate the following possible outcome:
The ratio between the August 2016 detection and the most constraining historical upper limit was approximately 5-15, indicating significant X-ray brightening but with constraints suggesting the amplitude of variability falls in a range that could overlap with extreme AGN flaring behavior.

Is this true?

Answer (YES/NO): NO